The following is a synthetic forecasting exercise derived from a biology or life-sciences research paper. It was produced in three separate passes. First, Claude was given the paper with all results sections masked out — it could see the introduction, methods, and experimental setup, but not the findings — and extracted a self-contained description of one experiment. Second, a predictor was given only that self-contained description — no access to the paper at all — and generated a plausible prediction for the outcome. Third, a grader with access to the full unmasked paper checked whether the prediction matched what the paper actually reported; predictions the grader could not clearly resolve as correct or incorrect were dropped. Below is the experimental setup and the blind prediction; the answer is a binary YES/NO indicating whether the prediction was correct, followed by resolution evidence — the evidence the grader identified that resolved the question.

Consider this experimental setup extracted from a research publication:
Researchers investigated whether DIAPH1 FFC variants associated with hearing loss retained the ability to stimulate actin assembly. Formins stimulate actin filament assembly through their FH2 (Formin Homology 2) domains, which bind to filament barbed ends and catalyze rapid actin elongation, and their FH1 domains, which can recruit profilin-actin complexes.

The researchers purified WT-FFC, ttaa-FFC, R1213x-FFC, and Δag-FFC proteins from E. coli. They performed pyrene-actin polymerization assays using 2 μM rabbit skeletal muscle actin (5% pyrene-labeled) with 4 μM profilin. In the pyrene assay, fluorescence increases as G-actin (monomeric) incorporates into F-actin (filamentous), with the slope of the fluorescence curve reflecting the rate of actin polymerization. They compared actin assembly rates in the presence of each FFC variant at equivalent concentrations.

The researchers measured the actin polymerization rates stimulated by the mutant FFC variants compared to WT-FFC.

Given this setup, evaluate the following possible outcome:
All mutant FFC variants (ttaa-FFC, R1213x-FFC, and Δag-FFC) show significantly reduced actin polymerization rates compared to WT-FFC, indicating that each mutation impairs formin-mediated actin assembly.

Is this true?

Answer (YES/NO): NO